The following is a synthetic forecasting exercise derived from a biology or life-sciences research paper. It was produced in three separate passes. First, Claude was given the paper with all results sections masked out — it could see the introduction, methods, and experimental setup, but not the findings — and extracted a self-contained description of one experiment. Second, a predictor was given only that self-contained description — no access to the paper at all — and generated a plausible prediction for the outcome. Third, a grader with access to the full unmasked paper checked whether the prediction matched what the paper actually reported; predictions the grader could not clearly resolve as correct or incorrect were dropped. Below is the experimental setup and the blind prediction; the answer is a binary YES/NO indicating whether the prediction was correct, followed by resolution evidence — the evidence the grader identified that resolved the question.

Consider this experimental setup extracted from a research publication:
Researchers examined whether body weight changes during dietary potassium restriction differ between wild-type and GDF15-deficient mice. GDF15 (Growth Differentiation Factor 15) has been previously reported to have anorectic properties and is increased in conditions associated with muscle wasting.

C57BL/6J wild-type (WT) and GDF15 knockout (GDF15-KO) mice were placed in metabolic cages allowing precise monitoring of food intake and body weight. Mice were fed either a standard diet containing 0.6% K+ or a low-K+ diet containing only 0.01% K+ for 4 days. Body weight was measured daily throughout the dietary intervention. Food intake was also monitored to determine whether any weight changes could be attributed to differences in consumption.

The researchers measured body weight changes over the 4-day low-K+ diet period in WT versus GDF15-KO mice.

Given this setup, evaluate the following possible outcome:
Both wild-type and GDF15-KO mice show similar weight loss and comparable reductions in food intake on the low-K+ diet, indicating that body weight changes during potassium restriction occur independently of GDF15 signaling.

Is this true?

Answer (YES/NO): NO